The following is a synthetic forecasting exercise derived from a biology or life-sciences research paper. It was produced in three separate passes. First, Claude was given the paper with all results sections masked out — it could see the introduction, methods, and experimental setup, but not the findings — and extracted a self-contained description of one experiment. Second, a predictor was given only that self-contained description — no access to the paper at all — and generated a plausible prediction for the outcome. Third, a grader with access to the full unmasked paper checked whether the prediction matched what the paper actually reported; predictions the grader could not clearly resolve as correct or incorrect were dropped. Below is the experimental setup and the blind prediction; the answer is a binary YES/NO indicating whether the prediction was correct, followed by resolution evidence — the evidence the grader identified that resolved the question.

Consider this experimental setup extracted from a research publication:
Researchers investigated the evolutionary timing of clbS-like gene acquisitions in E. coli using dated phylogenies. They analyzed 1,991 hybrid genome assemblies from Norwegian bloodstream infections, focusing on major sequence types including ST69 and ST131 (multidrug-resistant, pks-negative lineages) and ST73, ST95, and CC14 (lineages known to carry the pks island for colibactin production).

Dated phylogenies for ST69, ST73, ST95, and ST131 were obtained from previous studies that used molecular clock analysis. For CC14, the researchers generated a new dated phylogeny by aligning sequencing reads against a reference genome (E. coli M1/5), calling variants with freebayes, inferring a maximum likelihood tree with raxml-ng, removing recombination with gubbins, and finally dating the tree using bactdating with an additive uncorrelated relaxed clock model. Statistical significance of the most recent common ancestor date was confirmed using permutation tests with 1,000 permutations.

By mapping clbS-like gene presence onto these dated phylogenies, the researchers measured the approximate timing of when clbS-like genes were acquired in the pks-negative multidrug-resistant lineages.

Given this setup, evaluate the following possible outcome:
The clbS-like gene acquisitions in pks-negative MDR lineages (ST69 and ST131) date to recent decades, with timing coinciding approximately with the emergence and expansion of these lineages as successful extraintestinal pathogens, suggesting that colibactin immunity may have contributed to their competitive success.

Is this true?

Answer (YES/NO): YES